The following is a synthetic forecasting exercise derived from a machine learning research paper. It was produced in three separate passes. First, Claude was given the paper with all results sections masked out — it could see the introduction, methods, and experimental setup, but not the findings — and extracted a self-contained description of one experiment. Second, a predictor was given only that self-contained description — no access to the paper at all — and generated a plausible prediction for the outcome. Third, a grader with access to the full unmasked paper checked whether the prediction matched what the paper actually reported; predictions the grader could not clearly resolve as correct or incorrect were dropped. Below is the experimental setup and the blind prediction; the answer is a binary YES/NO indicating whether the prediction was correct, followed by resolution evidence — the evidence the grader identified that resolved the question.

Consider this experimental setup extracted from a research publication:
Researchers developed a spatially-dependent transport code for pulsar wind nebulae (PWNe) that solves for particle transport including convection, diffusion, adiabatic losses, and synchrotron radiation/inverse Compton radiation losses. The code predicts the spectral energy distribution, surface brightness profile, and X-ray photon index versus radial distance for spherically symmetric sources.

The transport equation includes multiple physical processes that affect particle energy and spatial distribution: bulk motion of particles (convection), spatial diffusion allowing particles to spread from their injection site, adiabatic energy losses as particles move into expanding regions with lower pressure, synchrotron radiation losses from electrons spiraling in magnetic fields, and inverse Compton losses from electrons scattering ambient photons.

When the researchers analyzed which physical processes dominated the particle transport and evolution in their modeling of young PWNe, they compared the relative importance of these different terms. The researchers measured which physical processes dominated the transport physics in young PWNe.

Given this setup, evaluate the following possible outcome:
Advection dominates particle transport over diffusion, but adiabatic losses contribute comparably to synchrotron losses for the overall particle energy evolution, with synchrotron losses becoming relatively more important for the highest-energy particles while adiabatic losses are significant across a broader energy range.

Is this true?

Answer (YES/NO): NO